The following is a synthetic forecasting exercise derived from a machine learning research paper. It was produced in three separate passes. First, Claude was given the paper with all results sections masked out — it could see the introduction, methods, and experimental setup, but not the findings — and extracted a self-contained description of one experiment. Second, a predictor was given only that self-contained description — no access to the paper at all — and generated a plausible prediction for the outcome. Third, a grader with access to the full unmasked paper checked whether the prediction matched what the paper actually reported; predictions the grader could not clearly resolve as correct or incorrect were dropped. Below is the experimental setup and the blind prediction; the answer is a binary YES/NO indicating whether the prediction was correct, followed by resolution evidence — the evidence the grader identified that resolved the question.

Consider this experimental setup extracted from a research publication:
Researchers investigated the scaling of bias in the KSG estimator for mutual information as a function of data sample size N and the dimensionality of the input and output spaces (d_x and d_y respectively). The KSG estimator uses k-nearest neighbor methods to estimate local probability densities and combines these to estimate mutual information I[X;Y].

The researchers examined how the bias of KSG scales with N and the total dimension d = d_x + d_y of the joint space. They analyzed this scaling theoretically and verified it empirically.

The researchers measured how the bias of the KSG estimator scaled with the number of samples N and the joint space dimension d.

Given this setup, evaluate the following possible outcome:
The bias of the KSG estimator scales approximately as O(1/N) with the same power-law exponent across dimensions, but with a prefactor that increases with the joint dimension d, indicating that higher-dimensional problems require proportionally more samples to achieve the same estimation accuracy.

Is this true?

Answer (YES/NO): NO